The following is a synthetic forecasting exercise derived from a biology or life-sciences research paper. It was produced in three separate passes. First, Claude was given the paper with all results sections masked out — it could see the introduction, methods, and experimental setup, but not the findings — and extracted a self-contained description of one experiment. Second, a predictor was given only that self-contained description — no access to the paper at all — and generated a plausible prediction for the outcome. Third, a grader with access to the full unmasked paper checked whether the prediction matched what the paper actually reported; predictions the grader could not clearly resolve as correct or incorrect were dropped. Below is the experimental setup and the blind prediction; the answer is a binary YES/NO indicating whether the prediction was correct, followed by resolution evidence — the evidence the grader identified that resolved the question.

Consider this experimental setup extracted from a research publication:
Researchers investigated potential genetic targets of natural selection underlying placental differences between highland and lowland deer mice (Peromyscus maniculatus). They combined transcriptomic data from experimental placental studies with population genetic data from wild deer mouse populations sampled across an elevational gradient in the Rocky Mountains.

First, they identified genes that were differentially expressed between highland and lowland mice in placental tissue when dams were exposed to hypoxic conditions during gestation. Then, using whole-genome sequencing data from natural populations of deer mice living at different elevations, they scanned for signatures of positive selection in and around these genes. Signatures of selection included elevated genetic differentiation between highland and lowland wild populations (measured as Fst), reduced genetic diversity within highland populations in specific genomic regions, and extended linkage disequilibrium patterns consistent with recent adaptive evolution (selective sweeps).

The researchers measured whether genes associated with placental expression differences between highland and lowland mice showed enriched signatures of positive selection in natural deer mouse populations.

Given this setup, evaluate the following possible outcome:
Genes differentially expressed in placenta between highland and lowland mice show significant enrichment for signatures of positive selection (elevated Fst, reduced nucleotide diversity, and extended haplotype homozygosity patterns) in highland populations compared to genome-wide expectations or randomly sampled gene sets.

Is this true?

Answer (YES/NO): NO